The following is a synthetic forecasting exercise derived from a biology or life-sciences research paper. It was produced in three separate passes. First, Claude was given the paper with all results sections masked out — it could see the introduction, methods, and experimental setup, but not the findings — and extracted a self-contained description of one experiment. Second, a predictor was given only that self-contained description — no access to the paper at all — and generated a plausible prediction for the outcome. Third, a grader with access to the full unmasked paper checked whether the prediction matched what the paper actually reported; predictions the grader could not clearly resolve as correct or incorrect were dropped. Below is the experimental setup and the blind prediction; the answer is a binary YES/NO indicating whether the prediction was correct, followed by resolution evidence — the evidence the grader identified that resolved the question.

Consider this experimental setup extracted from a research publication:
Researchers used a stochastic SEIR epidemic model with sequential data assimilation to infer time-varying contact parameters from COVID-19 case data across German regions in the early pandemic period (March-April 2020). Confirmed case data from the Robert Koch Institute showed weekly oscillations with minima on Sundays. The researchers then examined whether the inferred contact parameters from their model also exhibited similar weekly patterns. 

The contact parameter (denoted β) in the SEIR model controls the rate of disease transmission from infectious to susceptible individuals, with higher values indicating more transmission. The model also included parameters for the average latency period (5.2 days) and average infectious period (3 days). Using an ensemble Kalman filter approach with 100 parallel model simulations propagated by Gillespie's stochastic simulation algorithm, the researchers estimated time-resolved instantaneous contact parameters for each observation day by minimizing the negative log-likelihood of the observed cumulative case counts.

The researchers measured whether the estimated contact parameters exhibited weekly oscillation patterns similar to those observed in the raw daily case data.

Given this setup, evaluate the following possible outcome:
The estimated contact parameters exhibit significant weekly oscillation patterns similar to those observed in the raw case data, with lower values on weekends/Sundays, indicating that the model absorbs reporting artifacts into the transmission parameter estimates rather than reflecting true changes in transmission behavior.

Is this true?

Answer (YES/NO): NO